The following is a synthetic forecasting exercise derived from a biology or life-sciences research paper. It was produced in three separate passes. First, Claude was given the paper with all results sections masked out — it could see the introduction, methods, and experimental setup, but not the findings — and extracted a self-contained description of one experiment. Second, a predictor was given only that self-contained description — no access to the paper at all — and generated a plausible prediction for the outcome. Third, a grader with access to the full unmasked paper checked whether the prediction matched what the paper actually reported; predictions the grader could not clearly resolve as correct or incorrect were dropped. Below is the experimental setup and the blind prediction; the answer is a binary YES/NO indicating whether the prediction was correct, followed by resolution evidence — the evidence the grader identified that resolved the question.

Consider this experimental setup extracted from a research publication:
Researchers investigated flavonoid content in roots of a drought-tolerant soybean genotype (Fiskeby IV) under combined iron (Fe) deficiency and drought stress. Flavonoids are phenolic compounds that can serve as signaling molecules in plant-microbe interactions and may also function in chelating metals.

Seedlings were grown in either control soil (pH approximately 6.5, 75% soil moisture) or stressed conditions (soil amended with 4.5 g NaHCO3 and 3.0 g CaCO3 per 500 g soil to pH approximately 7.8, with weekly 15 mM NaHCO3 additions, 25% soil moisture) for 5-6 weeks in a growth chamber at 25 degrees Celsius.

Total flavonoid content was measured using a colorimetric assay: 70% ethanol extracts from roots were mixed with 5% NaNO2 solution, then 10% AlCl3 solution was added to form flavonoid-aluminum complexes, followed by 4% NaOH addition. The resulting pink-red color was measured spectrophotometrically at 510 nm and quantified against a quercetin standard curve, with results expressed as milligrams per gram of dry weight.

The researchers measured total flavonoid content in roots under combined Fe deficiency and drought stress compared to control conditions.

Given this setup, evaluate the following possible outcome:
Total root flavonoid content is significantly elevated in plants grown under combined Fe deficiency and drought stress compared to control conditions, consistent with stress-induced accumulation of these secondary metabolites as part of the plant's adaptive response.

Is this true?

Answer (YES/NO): NO